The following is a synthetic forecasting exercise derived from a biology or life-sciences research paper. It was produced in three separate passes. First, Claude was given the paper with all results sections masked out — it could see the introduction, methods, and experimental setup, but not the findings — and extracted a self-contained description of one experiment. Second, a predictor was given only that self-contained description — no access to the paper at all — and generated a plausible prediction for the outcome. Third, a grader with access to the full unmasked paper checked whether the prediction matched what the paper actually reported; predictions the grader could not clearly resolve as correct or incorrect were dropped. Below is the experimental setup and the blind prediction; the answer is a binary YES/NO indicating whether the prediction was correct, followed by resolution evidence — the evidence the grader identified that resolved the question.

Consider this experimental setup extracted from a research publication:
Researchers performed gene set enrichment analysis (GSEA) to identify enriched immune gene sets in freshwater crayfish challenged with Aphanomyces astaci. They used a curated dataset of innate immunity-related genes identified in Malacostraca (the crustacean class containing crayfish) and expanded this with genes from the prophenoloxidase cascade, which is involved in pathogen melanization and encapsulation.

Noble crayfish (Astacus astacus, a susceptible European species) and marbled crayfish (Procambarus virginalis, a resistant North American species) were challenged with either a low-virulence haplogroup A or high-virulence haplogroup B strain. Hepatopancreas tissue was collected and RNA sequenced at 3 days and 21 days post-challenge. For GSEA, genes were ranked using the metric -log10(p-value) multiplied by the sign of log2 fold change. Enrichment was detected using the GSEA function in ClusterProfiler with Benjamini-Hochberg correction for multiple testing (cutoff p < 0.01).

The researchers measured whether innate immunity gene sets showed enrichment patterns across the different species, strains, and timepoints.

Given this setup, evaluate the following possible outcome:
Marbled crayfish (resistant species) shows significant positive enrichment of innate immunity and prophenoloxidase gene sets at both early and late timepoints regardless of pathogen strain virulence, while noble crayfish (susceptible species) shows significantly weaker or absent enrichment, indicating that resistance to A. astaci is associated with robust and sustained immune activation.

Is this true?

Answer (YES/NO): NO